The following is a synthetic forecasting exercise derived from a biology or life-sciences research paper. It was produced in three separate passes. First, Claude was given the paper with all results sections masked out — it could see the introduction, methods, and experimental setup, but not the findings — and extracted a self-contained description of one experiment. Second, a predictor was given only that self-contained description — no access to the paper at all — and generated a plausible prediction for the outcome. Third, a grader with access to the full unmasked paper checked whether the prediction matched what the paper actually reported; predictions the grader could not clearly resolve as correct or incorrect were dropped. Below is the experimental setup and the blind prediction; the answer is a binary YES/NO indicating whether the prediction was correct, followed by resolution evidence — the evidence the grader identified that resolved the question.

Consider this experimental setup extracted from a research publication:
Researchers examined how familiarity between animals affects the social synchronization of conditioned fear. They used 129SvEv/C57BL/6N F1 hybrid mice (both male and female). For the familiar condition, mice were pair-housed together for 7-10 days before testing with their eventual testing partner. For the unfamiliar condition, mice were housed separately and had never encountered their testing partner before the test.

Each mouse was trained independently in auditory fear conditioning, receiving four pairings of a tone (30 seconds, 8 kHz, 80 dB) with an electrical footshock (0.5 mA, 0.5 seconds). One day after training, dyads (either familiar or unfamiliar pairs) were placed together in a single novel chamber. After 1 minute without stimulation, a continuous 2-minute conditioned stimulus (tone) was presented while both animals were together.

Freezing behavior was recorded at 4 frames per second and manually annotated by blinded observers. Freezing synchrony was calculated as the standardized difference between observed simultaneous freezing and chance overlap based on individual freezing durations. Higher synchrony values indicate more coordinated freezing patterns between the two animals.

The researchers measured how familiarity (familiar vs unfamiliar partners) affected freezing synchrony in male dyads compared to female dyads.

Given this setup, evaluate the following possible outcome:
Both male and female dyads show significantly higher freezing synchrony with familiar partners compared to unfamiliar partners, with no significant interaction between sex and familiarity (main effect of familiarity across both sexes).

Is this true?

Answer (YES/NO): NO